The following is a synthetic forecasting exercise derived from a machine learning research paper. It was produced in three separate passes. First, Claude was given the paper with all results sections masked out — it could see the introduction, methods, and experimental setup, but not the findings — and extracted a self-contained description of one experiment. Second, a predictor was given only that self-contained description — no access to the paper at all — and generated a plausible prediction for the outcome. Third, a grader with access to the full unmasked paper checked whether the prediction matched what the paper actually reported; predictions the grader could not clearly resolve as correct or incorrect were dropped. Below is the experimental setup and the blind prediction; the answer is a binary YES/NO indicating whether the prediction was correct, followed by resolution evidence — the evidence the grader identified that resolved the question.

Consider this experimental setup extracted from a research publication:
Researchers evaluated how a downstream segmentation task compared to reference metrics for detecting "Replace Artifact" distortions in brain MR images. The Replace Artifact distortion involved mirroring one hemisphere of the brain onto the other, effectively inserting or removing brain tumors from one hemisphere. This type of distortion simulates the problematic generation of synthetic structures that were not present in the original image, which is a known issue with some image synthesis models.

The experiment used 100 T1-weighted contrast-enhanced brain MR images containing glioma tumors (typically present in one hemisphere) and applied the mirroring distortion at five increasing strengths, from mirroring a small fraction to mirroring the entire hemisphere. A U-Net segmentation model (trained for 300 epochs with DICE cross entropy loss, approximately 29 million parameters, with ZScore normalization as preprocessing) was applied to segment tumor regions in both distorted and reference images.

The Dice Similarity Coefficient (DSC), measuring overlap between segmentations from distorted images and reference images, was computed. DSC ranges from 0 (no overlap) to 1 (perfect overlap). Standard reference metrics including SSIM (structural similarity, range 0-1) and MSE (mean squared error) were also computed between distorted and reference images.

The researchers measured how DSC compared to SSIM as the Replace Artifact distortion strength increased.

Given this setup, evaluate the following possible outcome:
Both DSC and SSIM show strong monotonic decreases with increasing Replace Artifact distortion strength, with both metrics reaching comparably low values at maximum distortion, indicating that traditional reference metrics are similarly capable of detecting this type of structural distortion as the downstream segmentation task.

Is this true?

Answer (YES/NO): NO